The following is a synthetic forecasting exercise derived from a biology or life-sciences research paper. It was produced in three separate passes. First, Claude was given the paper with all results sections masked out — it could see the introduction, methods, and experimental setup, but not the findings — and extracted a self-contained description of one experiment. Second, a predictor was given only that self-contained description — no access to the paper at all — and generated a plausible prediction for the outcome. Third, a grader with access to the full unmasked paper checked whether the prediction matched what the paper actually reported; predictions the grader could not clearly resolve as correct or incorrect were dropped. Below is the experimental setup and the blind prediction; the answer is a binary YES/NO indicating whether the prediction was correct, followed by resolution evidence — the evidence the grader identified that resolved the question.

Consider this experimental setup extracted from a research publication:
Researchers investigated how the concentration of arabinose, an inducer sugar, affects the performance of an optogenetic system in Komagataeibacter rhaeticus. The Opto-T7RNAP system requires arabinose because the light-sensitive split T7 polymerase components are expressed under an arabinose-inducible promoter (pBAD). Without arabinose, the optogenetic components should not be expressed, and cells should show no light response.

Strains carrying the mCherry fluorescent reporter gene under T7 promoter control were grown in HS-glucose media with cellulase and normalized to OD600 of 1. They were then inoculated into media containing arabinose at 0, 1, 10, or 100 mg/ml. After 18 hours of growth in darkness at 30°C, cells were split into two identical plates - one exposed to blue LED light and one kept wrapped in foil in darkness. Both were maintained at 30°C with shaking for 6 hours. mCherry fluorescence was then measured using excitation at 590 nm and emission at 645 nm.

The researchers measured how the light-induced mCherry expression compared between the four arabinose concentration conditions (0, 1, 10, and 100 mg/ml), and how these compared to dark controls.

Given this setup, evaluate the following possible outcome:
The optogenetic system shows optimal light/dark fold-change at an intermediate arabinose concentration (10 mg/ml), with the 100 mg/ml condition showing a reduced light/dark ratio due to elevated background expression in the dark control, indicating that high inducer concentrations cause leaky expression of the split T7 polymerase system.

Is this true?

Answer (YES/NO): NO